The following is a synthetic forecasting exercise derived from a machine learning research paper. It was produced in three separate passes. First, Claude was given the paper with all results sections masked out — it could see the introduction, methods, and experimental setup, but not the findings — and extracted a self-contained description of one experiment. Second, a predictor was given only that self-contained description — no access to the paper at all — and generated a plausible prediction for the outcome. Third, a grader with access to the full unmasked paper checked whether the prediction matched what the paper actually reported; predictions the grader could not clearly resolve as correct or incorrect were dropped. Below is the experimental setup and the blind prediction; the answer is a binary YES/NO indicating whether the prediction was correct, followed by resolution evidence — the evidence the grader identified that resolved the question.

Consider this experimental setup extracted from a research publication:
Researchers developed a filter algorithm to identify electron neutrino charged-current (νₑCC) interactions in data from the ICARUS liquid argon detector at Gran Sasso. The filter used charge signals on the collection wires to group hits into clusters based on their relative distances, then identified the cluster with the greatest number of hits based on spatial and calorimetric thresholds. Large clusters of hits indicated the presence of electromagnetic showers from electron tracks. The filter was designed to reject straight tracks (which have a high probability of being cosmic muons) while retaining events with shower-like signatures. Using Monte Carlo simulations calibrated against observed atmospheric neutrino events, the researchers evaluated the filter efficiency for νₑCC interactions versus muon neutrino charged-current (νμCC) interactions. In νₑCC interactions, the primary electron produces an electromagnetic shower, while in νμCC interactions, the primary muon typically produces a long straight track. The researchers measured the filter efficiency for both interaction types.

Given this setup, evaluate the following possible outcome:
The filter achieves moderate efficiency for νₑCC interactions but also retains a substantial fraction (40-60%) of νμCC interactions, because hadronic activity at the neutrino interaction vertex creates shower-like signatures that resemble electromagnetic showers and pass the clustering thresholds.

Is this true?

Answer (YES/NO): NO